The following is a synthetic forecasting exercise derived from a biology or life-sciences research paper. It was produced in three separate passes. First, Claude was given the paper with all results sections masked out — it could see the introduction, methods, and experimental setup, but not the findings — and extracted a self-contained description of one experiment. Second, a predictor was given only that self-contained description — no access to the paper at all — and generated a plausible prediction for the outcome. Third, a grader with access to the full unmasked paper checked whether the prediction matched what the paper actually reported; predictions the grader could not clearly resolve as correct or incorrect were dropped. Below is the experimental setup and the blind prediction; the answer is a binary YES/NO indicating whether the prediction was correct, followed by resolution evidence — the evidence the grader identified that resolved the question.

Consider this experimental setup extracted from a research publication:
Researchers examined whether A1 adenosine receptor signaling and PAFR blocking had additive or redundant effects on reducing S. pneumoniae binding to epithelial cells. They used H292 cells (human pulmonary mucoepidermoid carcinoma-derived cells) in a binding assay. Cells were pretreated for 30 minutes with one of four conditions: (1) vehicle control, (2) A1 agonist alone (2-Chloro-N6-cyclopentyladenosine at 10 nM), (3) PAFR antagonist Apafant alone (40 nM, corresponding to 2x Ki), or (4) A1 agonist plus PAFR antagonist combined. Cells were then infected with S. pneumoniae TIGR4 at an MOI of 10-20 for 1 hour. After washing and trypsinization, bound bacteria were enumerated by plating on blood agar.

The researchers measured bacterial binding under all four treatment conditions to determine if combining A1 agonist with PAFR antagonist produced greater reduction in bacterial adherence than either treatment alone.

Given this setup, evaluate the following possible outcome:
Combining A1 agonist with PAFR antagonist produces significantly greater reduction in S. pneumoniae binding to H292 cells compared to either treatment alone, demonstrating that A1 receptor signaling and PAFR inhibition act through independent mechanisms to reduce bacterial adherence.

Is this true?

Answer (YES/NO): NO